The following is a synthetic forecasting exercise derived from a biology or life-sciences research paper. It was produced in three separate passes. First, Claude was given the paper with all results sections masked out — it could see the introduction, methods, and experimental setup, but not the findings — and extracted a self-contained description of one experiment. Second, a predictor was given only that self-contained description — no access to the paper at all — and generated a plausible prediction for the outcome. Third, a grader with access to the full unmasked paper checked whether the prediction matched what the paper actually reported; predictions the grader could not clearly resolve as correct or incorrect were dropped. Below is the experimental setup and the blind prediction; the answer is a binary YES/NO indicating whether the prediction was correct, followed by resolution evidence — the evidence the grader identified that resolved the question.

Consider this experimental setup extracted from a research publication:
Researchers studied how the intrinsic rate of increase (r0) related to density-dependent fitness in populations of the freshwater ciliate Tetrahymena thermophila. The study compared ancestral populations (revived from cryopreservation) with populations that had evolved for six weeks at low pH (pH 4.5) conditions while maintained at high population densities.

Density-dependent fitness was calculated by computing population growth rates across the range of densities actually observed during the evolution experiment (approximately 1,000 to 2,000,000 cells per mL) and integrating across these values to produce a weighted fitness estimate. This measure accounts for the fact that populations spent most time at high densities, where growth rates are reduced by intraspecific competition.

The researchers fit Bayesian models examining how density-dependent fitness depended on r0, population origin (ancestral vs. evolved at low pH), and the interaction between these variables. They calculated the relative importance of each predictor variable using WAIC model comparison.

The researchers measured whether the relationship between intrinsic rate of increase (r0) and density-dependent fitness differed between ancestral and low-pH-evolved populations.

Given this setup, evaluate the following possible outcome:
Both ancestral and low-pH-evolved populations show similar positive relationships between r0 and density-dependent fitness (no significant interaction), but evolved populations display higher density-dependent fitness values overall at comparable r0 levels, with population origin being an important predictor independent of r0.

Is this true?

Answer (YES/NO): YES